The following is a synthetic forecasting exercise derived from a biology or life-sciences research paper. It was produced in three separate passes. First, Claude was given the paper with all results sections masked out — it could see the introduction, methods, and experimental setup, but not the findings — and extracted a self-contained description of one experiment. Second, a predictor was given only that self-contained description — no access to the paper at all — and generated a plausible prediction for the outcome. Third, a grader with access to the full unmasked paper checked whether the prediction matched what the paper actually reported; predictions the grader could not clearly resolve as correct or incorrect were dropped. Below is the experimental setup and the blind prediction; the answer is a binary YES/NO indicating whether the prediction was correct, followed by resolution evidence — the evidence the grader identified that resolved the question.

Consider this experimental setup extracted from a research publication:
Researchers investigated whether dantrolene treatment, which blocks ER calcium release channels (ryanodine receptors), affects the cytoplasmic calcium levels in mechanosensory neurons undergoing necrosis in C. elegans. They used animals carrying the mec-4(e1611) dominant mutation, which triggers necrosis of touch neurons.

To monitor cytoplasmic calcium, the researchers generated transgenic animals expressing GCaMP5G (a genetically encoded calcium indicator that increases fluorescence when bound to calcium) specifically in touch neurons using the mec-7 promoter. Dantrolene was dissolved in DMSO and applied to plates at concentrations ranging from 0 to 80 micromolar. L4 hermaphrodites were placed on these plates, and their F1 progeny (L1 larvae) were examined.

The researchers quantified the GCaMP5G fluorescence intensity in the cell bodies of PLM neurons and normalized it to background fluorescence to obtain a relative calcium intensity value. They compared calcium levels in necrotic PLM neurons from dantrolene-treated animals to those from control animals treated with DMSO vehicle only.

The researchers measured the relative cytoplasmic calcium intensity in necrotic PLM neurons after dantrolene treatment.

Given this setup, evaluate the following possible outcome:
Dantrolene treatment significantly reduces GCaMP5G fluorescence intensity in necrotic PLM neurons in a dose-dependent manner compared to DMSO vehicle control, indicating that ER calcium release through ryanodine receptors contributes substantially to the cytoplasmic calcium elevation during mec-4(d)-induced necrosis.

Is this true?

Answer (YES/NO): YES